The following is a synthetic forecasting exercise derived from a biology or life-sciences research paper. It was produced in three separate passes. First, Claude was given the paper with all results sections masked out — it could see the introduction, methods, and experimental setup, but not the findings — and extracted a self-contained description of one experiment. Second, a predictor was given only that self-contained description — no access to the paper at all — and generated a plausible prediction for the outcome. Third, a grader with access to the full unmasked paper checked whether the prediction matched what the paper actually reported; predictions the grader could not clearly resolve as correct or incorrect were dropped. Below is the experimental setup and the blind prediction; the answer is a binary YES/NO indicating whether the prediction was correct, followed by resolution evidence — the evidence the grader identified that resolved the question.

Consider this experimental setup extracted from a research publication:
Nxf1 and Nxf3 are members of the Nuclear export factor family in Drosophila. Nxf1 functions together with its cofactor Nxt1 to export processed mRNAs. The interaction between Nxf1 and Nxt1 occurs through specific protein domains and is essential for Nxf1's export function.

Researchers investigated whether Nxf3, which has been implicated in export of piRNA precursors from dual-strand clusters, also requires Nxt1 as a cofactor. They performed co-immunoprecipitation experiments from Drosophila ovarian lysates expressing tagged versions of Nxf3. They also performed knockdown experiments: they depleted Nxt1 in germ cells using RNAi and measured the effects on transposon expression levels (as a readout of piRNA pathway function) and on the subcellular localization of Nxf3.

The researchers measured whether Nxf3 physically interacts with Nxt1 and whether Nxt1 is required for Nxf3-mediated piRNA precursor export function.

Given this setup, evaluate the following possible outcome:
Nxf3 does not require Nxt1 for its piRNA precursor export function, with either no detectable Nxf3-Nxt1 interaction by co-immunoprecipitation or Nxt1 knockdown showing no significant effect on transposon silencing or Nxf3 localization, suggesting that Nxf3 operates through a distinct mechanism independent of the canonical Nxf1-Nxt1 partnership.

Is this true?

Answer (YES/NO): NO